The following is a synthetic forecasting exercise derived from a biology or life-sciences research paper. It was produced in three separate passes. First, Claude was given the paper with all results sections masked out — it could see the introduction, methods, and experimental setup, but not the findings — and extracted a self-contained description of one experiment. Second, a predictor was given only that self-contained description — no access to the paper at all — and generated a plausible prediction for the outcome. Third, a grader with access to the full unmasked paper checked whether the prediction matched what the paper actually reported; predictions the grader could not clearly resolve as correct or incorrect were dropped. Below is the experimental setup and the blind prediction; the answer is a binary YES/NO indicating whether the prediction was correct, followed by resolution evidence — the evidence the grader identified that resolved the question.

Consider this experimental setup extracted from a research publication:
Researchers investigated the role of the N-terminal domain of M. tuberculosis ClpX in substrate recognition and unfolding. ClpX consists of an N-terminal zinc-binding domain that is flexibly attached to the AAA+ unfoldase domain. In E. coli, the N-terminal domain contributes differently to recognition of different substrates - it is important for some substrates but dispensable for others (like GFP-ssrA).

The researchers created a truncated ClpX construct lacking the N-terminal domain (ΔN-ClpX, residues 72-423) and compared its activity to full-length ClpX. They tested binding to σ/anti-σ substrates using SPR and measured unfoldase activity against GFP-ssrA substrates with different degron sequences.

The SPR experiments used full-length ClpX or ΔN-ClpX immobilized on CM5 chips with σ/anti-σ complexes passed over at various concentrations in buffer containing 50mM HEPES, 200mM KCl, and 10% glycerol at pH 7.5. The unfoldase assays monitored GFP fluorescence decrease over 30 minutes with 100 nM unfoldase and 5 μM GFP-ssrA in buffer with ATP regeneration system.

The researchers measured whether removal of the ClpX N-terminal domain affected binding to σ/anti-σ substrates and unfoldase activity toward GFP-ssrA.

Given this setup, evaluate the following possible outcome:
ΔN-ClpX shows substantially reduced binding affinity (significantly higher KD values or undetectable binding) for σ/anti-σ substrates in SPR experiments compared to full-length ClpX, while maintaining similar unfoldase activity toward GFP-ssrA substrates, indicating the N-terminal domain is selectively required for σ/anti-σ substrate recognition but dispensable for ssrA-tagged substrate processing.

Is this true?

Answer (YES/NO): NO